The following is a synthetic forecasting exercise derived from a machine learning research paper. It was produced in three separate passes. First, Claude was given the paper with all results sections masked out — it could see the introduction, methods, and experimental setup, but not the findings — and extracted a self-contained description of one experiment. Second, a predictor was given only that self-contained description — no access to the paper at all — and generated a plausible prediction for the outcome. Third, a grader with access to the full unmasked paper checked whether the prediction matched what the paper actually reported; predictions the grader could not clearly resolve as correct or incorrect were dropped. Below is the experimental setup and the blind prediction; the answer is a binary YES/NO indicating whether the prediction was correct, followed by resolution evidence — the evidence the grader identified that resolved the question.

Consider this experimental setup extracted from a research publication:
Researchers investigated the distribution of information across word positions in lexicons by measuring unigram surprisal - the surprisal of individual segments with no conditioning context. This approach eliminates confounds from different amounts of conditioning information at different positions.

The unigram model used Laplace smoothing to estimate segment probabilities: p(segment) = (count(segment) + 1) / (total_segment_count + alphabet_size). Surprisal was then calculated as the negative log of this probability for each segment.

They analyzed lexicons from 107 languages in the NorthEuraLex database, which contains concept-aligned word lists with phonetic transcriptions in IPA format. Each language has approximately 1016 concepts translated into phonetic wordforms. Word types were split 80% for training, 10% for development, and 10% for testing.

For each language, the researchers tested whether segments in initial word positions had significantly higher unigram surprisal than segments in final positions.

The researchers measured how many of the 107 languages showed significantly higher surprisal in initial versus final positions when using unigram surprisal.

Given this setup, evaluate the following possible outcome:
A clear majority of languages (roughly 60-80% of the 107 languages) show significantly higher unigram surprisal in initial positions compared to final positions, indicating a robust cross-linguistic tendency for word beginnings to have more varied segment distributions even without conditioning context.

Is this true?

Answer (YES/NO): YES